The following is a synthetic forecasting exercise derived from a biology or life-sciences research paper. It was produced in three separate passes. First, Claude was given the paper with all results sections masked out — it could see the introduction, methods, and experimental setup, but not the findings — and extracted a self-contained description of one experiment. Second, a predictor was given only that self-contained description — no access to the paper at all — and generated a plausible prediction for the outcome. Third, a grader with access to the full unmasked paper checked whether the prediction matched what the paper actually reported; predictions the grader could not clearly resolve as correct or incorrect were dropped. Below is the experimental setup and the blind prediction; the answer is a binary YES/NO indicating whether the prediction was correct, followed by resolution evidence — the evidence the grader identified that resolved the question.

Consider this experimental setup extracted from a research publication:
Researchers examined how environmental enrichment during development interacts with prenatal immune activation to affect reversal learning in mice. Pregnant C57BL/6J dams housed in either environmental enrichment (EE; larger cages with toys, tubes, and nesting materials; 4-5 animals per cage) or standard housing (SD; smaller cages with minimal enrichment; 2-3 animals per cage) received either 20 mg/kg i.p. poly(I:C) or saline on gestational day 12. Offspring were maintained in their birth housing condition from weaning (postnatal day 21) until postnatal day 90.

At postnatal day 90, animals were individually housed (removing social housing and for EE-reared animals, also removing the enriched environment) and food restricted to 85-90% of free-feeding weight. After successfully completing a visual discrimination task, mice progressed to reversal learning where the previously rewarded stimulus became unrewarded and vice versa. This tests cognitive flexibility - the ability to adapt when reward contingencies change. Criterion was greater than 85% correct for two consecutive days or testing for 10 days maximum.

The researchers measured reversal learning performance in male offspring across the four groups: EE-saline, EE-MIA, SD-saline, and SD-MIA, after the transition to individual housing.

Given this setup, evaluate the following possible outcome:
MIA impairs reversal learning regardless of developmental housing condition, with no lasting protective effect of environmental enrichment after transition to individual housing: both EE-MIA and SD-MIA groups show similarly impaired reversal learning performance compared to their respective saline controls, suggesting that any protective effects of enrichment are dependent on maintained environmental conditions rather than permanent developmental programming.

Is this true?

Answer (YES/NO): NO